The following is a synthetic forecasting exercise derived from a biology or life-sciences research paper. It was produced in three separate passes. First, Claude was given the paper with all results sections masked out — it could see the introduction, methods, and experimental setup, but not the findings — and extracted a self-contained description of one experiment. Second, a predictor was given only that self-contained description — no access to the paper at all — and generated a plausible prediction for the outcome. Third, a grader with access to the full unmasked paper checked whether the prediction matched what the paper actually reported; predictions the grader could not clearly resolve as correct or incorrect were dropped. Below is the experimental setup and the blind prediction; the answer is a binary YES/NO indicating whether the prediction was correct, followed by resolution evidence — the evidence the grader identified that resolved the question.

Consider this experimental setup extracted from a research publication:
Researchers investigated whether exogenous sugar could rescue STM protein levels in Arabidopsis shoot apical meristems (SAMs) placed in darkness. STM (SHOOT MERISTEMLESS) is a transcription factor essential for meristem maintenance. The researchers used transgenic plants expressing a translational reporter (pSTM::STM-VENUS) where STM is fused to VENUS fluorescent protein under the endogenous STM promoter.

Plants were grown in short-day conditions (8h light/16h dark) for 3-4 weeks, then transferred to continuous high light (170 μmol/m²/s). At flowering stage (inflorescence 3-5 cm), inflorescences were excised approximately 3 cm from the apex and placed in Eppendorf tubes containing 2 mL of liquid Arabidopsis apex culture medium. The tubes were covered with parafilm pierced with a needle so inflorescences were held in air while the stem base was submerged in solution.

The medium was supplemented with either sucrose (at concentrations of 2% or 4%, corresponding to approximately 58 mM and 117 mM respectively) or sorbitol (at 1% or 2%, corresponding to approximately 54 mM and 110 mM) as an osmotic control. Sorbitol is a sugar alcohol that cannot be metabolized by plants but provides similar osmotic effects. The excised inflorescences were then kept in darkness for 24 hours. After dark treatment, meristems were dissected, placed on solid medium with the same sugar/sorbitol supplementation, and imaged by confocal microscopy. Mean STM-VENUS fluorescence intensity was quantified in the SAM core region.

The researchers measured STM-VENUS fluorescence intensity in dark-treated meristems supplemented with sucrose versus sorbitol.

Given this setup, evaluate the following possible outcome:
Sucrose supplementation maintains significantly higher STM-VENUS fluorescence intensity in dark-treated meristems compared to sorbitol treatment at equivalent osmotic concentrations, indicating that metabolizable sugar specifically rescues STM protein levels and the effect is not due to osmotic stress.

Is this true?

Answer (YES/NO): YES